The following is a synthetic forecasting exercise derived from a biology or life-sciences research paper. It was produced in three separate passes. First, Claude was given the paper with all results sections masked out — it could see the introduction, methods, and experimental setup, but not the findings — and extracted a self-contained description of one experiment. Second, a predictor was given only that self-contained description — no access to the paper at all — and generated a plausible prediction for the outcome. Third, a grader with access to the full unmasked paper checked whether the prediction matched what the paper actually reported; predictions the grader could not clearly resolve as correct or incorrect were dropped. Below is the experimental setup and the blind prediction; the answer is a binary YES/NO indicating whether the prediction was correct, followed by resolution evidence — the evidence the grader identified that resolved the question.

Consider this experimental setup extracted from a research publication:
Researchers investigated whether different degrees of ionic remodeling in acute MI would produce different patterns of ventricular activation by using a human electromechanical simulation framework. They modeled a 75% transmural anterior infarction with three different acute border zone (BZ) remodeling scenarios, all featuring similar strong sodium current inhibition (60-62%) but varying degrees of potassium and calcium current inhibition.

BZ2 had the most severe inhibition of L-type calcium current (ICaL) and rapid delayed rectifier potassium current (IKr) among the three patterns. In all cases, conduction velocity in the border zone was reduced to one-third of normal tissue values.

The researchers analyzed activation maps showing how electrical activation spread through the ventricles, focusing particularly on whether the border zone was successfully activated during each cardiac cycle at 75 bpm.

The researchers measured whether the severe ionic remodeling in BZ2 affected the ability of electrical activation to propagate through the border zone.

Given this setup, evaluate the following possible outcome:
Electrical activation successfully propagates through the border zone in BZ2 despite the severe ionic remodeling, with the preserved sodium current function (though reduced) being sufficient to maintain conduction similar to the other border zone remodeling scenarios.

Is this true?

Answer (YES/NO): NO